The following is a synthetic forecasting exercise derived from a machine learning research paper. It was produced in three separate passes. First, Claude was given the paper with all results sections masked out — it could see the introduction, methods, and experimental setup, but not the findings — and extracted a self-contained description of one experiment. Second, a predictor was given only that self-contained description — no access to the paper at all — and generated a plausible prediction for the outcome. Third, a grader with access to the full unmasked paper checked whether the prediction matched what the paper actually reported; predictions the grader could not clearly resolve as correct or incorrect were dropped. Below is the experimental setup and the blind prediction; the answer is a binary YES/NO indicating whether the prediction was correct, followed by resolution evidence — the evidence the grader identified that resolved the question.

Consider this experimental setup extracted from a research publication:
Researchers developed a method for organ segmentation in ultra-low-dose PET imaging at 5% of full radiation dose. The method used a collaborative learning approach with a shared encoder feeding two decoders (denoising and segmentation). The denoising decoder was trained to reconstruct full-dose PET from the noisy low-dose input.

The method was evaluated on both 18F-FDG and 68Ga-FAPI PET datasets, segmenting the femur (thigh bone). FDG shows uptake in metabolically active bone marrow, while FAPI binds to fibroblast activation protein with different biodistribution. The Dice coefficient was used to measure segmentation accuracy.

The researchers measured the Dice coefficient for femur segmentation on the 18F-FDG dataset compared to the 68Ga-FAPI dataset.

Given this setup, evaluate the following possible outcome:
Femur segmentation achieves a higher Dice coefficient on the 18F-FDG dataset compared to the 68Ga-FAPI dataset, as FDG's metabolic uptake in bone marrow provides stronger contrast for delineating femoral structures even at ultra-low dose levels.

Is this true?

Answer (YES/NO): NO